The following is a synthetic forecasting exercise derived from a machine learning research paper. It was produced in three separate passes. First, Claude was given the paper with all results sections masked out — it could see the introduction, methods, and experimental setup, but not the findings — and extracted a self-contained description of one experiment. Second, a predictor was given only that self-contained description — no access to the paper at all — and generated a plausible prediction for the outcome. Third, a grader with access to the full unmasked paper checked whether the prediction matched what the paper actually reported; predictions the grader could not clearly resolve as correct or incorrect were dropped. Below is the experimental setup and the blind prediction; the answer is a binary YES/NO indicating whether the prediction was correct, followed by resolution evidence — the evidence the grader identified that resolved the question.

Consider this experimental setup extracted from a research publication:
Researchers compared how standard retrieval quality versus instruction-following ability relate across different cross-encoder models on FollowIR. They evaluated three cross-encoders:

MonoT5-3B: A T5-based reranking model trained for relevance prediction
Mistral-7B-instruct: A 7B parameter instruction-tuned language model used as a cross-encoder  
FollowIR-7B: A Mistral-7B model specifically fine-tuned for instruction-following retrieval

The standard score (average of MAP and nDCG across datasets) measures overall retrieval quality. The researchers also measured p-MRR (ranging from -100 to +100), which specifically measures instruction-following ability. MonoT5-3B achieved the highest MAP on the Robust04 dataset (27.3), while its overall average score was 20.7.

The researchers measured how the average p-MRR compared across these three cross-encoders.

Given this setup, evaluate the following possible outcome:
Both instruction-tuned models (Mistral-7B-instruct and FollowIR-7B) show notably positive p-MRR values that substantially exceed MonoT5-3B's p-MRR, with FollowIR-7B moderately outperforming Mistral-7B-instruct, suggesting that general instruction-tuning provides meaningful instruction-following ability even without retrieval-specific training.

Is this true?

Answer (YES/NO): YES